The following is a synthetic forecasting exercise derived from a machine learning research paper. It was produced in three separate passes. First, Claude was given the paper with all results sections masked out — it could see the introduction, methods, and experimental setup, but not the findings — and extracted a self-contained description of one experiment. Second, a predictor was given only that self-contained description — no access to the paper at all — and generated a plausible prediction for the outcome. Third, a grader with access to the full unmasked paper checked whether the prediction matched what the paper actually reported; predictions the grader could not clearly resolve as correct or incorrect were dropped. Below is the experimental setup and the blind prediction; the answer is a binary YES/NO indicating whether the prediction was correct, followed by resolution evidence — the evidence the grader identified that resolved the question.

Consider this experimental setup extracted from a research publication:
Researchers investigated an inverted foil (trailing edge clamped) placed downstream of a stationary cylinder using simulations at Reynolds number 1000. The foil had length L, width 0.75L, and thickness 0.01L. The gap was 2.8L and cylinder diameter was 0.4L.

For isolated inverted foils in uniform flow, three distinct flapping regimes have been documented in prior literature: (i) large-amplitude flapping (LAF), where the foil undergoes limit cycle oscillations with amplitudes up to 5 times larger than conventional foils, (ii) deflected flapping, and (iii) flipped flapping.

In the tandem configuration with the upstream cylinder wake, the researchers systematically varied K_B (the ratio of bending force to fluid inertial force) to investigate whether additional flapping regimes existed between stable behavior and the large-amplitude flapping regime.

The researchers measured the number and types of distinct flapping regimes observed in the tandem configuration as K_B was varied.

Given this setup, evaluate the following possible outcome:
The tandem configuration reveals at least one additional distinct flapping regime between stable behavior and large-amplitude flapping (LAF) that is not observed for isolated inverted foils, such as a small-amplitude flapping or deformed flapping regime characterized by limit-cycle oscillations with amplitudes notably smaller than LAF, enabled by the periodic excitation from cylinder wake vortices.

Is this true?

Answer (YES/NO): YES